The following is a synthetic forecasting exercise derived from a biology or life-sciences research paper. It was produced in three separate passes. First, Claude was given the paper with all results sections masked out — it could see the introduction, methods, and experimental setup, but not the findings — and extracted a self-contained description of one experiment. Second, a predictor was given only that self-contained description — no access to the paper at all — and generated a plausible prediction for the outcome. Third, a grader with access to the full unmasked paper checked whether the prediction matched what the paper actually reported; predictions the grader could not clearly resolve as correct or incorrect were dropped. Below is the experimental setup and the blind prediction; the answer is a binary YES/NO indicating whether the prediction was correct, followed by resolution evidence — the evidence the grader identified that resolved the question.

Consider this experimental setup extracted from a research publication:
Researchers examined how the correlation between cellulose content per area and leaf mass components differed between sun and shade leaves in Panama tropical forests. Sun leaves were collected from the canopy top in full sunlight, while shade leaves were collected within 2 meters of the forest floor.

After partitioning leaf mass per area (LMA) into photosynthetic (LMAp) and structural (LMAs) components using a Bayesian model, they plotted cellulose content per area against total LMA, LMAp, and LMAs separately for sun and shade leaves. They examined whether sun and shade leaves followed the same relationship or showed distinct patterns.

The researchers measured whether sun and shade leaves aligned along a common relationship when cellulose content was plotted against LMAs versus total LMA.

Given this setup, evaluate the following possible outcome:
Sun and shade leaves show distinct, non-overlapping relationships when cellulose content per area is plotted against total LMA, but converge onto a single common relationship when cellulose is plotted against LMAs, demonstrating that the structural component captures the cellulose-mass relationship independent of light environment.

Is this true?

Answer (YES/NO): YES